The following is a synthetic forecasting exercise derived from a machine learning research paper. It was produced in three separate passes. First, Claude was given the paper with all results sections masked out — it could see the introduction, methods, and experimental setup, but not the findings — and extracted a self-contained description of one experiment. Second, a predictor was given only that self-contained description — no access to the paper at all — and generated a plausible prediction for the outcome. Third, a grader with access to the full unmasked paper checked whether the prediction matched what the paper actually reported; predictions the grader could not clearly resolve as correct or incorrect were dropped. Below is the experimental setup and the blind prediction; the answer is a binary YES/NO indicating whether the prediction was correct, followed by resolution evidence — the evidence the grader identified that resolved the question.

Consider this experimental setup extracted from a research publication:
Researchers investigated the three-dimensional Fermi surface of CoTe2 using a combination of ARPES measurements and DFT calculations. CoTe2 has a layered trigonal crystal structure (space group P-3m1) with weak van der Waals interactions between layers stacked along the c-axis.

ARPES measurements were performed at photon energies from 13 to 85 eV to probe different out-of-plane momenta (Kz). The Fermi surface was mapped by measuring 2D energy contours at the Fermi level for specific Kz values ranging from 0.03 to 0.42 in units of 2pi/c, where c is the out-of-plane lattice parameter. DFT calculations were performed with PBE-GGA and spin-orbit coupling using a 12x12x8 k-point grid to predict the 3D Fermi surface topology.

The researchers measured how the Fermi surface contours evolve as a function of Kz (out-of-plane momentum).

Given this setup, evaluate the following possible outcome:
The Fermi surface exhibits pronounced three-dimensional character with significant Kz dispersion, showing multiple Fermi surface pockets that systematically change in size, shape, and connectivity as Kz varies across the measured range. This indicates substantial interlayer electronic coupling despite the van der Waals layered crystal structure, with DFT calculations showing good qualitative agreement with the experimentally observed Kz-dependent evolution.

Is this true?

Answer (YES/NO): YES